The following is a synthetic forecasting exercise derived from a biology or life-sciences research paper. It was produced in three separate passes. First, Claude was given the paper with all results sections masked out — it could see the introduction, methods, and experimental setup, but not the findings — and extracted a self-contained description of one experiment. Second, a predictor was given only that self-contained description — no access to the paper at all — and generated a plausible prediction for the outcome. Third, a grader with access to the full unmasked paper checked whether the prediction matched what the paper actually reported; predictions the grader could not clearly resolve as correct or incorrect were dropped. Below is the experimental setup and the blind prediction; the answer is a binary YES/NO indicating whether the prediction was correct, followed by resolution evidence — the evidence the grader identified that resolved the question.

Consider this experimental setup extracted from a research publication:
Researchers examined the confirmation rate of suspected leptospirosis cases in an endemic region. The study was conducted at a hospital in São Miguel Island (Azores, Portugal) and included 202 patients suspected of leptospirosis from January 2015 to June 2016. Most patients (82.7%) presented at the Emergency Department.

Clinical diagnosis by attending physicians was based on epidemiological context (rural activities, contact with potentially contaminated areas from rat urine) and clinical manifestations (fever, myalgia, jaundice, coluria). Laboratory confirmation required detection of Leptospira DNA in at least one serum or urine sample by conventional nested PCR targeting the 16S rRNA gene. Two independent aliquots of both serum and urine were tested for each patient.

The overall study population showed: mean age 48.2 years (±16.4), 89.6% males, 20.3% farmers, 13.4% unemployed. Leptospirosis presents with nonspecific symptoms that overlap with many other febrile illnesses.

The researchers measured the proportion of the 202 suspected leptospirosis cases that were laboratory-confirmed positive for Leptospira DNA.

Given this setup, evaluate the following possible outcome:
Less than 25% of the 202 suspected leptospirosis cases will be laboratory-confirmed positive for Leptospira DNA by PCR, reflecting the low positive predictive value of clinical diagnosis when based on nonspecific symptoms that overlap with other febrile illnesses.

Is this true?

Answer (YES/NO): YES